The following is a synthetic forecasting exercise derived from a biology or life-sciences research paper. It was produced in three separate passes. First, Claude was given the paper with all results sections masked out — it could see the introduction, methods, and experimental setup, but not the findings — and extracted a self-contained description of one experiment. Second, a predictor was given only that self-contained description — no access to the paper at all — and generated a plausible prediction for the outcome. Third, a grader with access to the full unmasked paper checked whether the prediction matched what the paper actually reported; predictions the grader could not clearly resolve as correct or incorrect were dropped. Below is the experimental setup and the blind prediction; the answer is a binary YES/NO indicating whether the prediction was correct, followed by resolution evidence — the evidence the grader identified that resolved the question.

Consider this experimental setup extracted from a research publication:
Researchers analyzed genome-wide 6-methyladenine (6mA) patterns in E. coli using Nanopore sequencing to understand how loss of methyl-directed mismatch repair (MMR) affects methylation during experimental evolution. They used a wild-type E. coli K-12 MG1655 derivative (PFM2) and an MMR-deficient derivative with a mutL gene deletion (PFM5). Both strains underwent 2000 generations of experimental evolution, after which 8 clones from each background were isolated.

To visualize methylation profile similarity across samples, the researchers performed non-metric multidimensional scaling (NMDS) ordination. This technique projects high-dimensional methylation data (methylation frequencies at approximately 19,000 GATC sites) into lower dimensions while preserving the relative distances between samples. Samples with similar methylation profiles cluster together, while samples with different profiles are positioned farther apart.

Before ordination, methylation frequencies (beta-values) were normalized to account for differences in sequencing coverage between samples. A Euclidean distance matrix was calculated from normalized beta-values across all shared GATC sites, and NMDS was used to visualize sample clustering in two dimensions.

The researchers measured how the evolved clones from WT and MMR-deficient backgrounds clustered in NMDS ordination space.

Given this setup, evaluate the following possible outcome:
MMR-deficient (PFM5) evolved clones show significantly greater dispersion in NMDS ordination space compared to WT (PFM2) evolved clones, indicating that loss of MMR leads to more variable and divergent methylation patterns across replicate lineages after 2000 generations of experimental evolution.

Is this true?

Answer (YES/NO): YES